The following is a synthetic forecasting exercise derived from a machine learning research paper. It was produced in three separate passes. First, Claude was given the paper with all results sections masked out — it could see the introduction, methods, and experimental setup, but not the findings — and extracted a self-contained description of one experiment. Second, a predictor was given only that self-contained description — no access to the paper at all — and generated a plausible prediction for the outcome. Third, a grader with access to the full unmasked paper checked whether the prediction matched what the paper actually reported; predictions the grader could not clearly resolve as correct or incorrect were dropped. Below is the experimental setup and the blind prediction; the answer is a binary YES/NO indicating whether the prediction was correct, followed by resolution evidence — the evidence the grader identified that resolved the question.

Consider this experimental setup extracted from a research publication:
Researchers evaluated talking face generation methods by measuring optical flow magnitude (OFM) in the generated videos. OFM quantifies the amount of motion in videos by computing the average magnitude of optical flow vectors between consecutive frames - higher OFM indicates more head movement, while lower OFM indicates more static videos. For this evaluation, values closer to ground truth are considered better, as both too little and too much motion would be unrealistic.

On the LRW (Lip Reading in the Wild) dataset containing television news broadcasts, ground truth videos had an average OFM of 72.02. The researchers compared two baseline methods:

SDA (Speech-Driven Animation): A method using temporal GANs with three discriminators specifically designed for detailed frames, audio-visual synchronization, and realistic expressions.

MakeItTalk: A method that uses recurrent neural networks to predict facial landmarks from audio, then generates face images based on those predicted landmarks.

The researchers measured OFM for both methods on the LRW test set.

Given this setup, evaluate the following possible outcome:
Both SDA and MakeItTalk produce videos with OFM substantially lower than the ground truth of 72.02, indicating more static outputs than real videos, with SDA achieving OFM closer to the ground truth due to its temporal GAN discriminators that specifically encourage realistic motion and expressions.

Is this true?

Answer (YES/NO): NO